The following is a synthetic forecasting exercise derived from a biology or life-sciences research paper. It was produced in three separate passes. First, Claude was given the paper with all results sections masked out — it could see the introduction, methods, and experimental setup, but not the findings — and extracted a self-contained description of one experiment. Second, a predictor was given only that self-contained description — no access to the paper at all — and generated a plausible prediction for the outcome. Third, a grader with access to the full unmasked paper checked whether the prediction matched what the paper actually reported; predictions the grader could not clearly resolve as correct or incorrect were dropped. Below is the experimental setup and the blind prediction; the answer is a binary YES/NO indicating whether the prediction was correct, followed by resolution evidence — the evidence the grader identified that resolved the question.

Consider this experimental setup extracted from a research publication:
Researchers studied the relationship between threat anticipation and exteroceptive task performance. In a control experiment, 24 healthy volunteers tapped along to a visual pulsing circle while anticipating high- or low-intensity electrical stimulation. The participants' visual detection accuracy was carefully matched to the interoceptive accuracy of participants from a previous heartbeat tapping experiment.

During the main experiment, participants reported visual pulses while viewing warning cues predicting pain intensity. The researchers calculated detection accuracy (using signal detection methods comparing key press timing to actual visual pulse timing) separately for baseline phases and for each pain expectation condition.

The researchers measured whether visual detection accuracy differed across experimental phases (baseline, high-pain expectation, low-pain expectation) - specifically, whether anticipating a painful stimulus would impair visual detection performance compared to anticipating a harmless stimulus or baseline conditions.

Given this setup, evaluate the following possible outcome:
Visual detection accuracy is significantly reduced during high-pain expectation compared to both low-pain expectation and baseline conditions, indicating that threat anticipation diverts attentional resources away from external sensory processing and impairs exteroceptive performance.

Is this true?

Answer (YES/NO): NO